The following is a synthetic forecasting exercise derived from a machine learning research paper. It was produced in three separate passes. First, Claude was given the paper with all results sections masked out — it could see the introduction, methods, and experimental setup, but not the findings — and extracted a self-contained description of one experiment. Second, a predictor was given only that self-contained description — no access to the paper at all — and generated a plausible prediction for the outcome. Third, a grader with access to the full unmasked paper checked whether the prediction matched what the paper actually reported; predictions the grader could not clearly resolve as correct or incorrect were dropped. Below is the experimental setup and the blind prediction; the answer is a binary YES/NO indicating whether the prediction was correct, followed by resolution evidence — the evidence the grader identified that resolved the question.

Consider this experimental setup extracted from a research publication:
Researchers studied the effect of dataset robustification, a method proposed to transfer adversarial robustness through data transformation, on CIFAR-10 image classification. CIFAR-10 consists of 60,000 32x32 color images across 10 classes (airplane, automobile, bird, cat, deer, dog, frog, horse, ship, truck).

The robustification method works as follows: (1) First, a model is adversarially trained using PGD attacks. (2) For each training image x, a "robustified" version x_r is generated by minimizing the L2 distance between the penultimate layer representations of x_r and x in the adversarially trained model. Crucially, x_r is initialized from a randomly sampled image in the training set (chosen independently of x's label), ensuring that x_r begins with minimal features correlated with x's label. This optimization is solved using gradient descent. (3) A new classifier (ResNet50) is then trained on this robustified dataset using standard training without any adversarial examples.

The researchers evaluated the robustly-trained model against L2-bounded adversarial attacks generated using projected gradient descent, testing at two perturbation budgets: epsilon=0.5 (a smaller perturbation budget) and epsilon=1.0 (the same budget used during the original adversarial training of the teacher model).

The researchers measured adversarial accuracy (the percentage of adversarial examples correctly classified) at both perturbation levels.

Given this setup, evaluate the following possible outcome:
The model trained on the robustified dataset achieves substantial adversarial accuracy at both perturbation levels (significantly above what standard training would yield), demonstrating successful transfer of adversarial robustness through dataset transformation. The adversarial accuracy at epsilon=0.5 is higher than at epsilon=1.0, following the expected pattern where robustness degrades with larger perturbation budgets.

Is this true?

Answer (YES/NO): NO